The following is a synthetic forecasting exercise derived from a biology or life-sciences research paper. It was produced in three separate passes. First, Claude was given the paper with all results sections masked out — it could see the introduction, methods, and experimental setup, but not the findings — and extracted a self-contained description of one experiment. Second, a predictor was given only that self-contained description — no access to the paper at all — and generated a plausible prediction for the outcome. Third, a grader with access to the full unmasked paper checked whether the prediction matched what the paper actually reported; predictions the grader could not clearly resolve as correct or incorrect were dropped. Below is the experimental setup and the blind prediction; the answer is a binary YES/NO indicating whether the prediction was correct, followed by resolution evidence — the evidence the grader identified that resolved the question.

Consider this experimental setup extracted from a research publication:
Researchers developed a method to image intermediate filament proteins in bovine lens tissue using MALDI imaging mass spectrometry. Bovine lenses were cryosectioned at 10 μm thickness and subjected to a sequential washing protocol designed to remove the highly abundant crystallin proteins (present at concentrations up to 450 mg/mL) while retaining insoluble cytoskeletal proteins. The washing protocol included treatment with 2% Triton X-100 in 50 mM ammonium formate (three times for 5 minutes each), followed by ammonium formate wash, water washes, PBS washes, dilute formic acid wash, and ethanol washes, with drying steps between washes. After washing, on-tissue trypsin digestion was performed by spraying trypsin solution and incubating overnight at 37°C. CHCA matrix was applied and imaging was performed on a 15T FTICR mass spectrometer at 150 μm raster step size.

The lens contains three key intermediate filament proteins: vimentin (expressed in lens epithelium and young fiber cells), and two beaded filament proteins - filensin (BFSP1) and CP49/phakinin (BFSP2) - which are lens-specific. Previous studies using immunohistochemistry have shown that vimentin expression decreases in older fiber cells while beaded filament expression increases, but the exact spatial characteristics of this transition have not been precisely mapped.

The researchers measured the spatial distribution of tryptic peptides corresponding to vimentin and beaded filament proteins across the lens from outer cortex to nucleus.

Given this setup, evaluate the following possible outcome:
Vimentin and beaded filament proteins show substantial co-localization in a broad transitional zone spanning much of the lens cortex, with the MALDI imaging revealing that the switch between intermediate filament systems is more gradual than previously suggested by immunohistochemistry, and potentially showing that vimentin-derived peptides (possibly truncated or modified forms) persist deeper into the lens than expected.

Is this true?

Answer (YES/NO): NO